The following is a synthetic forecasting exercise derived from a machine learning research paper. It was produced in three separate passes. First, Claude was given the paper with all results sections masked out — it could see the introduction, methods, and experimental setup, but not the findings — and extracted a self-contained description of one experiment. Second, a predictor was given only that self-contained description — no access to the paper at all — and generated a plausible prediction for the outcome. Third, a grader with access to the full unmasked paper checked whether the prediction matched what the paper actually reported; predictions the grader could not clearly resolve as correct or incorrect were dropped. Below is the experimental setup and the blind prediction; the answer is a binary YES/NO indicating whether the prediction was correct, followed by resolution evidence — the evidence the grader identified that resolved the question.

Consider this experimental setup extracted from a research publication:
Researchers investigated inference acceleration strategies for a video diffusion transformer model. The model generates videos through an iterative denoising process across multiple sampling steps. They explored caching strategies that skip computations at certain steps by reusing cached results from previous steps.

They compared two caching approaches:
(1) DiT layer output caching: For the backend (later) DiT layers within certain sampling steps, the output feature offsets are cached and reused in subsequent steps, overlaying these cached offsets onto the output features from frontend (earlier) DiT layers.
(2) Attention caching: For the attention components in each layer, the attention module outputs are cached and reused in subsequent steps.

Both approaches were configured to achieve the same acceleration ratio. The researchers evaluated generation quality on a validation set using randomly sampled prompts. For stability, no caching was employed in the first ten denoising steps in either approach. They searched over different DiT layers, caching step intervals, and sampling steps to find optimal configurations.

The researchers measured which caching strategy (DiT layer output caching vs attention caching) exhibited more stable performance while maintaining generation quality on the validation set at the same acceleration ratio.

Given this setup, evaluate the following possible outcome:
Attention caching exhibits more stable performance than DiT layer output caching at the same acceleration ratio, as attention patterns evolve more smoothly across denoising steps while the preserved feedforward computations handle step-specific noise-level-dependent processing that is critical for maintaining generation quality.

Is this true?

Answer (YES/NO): NO